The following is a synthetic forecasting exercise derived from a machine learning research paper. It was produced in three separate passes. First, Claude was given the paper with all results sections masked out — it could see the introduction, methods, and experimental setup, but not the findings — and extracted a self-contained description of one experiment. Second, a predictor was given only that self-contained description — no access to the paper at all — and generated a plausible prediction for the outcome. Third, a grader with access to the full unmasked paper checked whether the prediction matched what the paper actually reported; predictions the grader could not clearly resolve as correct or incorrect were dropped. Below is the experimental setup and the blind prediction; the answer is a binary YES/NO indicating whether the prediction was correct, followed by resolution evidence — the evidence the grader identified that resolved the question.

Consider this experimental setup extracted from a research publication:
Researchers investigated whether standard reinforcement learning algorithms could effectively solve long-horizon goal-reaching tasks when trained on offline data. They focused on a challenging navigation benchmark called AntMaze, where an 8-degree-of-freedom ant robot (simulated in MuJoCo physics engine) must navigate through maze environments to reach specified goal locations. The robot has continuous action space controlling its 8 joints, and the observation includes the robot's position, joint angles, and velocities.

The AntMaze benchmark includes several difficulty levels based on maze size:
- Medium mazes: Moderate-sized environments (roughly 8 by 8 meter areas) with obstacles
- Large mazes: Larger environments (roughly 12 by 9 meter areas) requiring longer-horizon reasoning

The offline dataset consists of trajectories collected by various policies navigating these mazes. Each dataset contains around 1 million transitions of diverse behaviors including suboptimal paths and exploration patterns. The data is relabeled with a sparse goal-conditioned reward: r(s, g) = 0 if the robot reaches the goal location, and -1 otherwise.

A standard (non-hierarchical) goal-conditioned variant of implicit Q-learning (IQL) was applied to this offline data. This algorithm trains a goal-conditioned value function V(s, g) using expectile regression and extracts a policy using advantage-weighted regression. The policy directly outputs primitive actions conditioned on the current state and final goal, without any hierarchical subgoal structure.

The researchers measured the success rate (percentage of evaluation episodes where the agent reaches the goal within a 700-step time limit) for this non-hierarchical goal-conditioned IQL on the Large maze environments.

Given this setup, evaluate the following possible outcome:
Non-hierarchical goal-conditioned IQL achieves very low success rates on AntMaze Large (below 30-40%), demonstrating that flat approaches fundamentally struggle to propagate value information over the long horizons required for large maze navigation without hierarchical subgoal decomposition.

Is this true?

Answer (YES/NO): NO